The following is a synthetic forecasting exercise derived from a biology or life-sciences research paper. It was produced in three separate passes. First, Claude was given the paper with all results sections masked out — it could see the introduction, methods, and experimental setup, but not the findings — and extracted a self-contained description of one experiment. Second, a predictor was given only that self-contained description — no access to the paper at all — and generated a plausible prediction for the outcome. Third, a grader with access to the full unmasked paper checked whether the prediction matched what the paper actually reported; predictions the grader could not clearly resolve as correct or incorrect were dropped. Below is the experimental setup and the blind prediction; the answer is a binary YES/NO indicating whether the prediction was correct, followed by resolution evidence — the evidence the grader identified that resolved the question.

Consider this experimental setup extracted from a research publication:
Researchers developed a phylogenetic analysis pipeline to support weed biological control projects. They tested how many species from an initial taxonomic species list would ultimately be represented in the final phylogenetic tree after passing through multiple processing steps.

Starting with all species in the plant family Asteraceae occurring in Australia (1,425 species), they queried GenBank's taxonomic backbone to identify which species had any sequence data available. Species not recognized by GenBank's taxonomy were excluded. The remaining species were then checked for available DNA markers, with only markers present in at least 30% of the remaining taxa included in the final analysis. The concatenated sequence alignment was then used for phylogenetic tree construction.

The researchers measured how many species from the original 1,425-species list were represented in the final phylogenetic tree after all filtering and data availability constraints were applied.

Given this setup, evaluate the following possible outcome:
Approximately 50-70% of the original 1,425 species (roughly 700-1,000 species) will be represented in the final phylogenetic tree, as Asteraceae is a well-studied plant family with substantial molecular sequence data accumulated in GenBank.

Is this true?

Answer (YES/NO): NO